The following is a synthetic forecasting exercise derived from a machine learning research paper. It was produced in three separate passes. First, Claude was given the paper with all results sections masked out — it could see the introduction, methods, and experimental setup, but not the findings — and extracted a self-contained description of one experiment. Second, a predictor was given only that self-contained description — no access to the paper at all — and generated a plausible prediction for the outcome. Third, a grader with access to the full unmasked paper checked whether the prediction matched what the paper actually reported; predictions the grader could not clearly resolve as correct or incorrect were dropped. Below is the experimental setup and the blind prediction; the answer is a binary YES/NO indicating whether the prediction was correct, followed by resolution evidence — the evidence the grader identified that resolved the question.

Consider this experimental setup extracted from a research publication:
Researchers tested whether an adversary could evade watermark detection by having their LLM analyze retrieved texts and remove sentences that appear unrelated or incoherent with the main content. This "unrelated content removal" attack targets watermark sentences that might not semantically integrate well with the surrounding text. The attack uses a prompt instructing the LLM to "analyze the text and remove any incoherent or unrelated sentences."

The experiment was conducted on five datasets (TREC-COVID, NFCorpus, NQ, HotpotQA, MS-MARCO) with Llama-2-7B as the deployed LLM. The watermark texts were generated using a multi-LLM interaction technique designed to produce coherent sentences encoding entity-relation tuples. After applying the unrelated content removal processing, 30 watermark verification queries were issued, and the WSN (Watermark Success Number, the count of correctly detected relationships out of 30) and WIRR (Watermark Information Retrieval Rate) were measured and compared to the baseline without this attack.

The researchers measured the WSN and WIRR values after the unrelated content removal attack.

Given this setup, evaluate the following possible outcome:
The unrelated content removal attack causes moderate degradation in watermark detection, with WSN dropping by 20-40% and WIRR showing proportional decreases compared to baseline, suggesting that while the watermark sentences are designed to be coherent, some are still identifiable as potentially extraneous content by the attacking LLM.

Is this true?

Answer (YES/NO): NO